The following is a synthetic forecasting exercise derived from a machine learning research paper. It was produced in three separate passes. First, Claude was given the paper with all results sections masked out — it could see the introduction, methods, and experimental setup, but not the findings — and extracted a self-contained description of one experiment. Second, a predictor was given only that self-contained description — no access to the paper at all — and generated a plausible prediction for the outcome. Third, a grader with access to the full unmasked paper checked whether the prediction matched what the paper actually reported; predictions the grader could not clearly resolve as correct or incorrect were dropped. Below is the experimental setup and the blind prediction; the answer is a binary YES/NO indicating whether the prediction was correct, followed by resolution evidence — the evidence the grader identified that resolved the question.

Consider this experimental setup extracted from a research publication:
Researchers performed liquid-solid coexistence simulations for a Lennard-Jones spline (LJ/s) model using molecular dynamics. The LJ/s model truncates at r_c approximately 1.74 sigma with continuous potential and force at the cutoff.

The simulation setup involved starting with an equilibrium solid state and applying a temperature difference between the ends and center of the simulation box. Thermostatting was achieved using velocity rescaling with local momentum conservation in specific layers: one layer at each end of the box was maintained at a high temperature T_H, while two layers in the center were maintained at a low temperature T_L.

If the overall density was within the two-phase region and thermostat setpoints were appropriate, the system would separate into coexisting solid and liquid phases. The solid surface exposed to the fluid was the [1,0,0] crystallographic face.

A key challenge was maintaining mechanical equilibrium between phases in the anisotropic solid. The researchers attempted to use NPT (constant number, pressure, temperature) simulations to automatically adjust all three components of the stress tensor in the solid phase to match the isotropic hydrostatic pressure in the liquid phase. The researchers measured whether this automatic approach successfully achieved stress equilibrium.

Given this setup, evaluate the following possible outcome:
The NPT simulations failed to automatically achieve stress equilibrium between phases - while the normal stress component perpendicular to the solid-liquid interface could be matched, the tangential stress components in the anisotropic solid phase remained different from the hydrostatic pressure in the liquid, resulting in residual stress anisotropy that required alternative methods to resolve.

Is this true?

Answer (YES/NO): NO